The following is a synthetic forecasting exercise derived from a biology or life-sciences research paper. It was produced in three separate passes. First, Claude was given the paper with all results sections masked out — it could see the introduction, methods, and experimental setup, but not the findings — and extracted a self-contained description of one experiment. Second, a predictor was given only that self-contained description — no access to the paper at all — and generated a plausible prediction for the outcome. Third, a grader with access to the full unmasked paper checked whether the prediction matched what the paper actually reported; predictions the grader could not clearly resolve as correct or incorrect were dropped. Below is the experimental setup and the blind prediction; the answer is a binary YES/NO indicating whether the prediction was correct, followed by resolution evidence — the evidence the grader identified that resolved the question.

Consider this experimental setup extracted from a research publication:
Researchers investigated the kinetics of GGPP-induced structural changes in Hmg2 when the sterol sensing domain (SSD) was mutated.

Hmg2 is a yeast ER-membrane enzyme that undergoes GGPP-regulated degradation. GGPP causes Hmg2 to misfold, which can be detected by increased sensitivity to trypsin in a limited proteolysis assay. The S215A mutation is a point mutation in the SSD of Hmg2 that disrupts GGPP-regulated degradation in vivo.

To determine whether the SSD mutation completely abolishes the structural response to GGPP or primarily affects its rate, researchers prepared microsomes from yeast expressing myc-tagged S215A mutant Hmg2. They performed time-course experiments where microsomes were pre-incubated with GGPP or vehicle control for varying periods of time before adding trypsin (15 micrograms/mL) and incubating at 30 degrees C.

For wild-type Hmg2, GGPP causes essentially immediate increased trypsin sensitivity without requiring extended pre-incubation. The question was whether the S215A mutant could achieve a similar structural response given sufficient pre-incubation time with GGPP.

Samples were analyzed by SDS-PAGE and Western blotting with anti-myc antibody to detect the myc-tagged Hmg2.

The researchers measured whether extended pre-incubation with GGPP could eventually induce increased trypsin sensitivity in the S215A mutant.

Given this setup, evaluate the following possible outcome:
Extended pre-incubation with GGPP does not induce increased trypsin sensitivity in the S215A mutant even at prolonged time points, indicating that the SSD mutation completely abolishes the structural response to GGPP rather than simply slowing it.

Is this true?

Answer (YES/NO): NO